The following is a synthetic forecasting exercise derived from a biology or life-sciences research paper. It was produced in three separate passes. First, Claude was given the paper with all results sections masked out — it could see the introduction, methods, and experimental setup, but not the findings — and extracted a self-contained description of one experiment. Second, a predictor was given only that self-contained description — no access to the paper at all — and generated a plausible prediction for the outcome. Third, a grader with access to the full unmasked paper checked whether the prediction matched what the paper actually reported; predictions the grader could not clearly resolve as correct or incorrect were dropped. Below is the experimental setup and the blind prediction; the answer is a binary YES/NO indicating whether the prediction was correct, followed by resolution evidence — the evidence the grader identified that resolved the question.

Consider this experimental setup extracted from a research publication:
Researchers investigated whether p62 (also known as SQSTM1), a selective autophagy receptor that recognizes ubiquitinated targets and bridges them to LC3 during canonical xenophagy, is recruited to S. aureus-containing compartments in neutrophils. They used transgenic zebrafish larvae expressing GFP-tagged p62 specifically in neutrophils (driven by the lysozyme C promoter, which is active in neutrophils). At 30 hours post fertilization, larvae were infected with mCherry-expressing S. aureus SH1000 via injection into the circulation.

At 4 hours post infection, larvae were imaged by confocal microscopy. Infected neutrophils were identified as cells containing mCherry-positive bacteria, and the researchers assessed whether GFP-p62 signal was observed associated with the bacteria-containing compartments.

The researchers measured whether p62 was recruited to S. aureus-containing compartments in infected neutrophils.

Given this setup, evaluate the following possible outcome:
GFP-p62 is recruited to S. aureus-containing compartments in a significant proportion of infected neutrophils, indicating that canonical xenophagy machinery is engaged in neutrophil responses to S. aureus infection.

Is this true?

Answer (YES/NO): YES